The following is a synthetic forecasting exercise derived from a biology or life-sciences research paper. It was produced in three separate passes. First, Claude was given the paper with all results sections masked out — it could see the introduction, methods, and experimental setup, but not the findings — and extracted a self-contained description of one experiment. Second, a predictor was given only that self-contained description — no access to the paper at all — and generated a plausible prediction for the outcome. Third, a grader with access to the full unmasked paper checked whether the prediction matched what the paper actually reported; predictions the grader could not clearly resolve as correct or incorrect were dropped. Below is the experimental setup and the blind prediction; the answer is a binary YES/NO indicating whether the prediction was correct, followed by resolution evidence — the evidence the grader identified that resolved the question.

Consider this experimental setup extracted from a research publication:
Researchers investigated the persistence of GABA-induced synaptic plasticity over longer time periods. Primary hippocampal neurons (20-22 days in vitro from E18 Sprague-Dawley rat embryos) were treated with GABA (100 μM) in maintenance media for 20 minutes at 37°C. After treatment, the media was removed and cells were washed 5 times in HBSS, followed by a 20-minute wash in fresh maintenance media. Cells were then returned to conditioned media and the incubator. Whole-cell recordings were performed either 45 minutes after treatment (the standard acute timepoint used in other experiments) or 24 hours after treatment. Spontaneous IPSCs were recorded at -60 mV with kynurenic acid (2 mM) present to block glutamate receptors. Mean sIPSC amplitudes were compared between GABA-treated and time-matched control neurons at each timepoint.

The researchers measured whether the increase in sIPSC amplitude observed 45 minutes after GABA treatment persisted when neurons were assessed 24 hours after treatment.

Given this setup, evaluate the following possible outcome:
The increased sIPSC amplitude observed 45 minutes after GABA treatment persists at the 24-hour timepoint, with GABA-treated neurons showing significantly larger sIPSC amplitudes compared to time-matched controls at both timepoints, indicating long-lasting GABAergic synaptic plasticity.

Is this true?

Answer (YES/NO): YES